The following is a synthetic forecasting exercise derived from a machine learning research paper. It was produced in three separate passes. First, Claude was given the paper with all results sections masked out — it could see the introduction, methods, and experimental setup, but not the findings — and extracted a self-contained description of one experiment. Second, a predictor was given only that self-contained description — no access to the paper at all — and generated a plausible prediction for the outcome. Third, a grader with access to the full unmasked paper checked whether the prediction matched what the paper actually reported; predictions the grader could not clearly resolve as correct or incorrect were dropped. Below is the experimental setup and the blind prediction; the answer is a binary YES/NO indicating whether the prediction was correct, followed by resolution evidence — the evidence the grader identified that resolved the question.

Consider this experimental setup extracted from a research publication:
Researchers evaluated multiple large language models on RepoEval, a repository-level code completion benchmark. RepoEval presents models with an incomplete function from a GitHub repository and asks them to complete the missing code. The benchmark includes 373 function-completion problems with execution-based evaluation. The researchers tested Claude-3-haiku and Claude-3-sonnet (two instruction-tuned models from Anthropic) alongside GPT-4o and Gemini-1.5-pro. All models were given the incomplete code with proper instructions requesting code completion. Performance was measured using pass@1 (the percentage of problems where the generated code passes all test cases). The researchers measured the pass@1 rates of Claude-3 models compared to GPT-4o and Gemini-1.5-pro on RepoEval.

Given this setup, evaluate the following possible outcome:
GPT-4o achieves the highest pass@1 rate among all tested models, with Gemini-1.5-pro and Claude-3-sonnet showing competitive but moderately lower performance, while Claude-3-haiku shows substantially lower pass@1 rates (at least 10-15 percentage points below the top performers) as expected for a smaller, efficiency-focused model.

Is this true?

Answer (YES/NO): NO